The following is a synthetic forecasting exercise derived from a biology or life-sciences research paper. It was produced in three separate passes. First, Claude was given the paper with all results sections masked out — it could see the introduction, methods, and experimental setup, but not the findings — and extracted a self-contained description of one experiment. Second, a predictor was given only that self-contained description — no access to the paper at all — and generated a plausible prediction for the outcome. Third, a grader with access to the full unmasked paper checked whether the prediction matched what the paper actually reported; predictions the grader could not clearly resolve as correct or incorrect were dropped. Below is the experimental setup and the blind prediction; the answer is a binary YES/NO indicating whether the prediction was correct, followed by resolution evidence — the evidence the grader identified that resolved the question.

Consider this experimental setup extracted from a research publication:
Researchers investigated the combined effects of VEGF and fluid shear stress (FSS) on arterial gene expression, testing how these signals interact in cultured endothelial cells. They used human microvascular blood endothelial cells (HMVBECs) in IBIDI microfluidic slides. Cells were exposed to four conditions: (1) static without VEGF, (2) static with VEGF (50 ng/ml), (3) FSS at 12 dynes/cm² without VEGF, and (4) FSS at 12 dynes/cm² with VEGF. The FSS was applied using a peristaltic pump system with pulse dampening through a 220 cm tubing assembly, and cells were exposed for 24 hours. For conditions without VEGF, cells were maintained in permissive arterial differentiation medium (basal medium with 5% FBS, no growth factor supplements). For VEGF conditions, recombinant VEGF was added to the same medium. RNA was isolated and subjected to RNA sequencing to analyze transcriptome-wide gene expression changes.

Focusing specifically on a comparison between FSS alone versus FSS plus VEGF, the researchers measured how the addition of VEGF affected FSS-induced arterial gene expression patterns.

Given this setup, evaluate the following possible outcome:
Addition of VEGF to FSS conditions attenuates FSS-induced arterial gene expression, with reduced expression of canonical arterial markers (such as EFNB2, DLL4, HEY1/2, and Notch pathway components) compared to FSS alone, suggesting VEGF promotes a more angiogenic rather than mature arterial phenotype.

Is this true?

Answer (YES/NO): YES